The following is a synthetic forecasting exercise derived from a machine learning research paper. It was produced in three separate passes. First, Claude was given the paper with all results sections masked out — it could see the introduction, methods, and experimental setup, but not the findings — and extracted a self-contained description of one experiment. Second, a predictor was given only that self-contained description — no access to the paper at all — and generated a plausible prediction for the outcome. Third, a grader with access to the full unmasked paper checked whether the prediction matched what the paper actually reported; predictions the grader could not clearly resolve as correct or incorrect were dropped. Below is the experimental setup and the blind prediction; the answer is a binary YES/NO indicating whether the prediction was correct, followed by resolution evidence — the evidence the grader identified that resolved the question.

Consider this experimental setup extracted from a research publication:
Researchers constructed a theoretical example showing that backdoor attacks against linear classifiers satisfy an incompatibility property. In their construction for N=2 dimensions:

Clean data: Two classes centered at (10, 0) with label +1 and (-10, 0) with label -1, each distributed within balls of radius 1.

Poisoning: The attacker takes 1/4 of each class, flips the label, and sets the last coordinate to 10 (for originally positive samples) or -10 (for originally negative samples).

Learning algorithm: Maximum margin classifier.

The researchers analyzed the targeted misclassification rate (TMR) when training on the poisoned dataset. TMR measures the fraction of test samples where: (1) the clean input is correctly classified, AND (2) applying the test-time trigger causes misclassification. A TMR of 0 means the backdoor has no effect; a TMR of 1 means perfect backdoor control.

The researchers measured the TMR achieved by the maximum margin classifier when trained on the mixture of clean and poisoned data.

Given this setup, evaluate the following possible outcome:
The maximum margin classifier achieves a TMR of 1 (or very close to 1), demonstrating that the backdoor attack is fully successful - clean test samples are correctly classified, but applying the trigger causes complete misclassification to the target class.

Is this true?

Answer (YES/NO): YES